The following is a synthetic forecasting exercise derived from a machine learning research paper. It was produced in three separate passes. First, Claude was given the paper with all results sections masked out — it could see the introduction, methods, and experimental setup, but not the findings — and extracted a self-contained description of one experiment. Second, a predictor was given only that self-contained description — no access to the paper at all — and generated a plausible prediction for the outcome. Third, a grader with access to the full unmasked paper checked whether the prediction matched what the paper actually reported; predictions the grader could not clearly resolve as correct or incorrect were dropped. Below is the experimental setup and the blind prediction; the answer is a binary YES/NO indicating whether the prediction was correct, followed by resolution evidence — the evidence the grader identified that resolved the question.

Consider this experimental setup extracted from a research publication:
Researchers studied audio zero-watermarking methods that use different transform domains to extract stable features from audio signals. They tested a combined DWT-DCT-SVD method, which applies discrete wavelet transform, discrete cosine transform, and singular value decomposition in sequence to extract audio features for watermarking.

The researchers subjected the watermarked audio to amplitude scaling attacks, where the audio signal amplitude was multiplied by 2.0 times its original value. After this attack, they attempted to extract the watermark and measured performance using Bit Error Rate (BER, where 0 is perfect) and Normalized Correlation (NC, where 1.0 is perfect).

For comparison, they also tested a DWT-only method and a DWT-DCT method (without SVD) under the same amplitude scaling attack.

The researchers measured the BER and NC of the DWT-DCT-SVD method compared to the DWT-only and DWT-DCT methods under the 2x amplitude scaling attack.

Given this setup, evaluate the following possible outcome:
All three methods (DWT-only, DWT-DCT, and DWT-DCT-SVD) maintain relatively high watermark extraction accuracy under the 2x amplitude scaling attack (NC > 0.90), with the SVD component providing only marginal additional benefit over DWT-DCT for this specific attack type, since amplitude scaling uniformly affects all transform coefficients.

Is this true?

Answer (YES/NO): NO